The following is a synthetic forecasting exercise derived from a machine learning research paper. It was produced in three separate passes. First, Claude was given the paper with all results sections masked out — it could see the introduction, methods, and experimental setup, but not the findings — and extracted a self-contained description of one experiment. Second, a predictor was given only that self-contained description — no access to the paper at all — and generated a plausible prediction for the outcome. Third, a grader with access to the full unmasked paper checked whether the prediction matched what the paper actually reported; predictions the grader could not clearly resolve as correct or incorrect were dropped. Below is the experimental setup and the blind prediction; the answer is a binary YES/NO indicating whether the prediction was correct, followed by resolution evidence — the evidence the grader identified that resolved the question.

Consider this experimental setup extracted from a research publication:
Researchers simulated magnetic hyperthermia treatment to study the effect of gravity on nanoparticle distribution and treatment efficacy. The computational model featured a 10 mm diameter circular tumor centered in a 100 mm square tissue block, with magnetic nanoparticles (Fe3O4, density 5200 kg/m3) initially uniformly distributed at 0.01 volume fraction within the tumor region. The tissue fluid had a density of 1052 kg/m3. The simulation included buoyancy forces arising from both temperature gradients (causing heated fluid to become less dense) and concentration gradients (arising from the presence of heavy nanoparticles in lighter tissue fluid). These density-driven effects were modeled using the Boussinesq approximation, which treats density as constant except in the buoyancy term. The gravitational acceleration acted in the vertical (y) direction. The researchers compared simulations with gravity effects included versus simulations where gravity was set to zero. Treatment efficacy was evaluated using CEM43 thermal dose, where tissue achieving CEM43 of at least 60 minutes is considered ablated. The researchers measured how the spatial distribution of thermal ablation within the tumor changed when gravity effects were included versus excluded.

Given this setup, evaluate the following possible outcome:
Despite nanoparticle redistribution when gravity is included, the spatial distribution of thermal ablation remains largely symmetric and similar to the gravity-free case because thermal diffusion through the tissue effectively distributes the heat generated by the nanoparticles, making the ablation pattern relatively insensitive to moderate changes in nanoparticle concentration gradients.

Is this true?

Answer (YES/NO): NO